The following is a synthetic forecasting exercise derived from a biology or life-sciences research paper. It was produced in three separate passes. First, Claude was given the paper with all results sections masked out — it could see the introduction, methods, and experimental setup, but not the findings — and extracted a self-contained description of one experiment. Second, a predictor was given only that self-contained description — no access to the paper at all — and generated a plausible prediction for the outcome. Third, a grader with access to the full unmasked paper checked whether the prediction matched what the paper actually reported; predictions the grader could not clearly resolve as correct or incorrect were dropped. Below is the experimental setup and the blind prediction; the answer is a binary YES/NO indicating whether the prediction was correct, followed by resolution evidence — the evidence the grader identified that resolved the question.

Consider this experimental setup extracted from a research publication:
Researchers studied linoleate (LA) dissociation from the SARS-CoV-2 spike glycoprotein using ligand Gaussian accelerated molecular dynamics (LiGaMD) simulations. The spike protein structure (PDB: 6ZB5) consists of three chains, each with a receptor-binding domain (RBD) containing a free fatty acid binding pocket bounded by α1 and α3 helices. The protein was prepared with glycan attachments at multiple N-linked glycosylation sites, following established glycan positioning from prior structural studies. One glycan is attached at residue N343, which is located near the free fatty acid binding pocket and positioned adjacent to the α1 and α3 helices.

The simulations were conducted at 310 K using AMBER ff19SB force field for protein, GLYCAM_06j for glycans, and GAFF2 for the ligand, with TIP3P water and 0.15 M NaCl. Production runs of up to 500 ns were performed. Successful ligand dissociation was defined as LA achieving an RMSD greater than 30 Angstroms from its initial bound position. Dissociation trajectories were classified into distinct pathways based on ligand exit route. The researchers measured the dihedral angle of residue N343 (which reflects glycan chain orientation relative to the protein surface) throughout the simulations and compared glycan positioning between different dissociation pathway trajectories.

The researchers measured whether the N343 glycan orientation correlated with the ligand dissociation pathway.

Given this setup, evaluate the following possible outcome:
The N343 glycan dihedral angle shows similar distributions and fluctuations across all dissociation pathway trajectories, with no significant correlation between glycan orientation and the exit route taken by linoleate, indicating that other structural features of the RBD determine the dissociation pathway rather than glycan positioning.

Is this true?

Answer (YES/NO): NO